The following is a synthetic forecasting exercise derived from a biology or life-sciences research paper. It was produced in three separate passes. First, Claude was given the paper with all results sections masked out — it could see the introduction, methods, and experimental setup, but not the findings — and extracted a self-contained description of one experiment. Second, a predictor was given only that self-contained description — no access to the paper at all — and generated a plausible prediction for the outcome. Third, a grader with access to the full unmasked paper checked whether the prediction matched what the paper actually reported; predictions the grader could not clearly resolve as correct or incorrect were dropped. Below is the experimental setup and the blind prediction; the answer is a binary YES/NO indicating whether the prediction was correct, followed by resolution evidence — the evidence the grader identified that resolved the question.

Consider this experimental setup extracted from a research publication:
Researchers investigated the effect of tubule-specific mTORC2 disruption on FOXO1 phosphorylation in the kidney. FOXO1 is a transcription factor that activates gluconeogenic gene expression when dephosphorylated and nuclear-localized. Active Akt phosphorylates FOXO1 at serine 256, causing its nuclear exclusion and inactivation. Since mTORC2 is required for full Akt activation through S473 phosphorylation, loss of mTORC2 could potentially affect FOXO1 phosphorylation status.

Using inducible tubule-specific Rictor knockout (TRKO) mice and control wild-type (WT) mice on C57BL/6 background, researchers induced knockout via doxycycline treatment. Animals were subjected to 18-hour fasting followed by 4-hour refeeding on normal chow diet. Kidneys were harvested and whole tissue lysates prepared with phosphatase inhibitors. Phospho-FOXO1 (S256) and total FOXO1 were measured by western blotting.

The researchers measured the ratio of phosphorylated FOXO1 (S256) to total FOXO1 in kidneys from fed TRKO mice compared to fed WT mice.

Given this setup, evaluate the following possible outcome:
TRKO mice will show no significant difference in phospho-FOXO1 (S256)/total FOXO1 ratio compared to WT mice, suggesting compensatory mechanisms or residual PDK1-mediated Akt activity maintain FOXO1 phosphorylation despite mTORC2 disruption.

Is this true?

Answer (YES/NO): YES